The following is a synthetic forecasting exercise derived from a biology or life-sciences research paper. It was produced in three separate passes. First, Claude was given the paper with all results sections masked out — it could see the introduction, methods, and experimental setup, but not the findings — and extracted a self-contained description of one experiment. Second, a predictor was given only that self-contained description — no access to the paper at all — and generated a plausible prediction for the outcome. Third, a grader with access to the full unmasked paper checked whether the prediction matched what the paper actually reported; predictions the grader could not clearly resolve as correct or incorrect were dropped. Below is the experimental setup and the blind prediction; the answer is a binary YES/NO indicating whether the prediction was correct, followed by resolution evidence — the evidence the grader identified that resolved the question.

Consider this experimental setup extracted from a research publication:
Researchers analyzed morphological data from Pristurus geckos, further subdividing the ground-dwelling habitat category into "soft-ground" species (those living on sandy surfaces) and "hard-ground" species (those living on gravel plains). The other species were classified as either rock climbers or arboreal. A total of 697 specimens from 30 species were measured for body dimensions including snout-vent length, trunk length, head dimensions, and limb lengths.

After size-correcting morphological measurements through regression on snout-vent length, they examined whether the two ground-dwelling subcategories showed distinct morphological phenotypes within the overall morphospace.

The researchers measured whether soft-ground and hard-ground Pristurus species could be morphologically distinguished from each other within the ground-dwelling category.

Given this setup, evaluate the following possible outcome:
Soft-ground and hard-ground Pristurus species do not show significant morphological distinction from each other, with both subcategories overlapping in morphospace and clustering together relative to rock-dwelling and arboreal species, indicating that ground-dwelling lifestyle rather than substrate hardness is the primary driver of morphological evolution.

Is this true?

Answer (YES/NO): NO